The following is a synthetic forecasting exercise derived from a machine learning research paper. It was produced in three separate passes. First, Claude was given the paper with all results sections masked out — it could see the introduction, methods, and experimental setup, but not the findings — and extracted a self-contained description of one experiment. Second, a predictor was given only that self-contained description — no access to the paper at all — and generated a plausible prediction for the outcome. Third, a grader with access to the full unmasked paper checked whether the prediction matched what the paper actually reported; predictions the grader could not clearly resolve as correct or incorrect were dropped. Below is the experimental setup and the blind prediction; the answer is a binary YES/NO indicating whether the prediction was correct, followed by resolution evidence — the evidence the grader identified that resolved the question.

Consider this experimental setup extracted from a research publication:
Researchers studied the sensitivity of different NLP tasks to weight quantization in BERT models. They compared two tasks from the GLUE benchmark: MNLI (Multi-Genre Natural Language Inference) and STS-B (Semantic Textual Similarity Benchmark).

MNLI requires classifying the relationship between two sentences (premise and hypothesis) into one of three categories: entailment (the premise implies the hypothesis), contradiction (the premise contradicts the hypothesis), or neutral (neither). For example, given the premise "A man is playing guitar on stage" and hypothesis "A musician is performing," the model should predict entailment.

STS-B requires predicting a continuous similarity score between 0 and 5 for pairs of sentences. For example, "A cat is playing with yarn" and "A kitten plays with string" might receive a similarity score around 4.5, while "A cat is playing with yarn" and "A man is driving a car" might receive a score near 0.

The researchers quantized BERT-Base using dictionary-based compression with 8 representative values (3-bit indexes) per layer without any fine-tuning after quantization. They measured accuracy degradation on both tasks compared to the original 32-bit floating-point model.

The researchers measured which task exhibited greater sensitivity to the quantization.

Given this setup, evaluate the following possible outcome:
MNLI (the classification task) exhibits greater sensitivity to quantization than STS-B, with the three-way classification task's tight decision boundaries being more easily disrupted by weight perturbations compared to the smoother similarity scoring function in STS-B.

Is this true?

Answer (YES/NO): YES